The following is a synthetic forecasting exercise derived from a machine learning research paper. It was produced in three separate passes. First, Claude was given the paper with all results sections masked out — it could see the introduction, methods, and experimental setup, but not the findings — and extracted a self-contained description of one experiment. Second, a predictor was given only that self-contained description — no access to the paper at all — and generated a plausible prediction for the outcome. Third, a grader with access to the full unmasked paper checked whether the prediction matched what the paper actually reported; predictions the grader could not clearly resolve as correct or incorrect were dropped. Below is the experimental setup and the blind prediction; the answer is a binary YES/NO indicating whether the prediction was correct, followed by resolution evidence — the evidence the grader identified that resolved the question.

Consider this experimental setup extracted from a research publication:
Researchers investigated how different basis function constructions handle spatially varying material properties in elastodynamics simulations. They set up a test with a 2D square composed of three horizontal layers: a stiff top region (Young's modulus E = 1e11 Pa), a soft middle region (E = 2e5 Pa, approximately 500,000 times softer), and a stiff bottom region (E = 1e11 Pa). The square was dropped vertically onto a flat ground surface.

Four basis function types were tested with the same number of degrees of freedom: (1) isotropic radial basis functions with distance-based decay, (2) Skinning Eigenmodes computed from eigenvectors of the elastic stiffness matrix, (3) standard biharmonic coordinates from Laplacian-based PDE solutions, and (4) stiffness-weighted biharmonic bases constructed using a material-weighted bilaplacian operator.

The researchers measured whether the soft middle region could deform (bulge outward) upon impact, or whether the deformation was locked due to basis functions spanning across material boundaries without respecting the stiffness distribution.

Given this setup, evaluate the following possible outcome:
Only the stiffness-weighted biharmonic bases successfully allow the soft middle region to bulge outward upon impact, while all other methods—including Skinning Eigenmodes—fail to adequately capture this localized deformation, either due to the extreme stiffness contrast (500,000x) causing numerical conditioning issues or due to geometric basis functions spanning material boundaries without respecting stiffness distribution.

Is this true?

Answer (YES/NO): NO